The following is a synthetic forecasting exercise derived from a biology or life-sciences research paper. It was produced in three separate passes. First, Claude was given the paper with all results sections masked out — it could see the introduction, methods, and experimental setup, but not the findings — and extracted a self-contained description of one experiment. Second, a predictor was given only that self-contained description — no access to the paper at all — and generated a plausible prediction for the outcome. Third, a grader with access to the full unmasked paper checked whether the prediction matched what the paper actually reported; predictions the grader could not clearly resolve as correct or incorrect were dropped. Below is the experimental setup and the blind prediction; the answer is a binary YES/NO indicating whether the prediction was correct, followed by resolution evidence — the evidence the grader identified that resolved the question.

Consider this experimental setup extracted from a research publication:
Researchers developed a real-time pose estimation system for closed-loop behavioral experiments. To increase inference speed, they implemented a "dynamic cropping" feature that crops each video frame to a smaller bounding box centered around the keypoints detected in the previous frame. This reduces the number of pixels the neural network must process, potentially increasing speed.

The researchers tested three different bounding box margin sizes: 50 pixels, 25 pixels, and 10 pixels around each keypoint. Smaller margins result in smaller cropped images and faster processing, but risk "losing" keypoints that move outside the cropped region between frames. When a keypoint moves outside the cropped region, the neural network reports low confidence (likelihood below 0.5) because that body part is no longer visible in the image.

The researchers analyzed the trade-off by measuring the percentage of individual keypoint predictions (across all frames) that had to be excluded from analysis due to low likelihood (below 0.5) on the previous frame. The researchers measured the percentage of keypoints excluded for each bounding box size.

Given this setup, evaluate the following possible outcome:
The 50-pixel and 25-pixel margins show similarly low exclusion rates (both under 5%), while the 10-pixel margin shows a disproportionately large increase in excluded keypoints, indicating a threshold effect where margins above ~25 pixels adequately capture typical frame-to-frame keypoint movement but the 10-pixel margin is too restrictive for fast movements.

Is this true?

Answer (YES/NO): NO